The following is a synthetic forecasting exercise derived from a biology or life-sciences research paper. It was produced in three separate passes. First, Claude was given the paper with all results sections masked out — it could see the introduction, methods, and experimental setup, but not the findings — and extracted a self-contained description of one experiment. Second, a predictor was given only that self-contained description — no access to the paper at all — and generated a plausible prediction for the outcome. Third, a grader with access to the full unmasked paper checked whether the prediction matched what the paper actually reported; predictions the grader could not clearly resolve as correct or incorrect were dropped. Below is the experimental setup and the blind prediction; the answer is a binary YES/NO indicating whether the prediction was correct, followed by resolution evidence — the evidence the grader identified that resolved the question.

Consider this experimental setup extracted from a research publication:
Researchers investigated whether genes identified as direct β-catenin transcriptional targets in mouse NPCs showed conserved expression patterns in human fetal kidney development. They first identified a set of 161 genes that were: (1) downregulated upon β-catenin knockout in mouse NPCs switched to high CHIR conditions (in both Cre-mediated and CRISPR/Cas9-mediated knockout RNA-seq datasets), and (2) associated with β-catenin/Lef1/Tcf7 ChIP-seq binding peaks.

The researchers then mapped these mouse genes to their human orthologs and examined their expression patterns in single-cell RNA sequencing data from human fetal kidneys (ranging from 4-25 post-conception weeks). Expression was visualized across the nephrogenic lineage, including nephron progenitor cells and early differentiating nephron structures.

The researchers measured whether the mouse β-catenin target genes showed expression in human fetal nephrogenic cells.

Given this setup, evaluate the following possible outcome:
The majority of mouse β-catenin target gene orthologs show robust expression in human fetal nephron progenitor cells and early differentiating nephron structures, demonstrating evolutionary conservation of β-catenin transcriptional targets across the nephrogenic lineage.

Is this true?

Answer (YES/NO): YES